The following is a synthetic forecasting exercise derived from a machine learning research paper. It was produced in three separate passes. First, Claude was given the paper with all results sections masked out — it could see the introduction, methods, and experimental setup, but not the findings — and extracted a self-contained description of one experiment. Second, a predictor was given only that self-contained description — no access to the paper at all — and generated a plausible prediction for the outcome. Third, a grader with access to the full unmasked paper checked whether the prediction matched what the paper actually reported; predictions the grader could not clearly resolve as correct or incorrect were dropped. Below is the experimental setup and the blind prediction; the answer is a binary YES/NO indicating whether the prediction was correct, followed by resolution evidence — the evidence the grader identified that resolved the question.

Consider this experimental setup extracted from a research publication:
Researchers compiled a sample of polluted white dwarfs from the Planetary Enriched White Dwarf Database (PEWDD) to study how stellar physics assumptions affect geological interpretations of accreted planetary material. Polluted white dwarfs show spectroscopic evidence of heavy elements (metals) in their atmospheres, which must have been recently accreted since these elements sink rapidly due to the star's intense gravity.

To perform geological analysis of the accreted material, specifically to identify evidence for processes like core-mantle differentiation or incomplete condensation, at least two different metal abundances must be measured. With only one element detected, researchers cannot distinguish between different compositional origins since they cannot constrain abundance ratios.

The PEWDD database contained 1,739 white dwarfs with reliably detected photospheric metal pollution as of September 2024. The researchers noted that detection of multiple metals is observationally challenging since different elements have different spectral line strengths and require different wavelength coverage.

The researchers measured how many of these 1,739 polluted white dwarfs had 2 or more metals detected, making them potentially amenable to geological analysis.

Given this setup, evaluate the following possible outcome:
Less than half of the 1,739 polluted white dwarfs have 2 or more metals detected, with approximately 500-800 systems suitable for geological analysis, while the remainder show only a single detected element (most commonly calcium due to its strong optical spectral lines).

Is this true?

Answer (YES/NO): NO